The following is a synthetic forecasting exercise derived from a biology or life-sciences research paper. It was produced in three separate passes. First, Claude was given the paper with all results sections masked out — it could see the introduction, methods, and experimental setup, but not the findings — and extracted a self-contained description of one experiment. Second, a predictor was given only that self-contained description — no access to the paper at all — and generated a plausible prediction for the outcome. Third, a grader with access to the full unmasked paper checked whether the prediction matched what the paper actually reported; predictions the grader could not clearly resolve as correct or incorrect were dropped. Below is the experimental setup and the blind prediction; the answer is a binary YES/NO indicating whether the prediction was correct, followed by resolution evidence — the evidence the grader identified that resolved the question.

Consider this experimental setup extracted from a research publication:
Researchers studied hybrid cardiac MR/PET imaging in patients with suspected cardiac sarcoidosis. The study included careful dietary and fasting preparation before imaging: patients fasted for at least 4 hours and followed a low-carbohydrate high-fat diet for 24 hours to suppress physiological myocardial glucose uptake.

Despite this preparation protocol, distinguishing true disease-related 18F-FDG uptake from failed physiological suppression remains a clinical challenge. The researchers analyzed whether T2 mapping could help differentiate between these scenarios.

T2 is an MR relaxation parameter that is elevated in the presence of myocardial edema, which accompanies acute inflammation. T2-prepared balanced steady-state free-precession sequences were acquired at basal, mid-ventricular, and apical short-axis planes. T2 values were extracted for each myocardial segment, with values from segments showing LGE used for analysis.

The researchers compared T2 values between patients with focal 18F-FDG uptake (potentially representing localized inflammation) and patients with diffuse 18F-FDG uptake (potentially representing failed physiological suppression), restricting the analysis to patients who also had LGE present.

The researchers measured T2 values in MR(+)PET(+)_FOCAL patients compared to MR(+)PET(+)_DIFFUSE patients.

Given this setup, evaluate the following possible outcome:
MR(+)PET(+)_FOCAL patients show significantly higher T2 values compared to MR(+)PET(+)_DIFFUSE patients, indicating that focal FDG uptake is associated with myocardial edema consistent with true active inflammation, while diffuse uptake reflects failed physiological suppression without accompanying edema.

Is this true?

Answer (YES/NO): NO